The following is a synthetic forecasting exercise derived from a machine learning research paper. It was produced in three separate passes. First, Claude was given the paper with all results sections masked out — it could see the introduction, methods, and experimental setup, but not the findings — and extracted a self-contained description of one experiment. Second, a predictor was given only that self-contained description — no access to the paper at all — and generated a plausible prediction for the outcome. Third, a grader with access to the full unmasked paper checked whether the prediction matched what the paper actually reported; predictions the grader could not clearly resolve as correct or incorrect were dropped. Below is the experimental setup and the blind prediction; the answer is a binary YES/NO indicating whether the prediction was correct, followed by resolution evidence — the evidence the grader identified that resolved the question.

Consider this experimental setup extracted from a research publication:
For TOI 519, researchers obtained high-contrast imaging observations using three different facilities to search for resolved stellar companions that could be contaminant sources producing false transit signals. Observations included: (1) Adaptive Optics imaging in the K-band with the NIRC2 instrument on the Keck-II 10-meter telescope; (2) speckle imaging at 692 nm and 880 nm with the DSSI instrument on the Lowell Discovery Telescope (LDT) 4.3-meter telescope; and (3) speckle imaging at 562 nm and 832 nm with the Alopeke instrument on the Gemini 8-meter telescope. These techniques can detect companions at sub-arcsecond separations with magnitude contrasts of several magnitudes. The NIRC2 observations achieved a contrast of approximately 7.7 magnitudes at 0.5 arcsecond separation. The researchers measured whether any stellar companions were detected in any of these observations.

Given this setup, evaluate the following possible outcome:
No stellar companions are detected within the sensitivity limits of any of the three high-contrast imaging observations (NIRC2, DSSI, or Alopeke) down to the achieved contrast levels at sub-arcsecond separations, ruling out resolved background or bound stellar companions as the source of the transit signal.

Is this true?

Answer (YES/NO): YES